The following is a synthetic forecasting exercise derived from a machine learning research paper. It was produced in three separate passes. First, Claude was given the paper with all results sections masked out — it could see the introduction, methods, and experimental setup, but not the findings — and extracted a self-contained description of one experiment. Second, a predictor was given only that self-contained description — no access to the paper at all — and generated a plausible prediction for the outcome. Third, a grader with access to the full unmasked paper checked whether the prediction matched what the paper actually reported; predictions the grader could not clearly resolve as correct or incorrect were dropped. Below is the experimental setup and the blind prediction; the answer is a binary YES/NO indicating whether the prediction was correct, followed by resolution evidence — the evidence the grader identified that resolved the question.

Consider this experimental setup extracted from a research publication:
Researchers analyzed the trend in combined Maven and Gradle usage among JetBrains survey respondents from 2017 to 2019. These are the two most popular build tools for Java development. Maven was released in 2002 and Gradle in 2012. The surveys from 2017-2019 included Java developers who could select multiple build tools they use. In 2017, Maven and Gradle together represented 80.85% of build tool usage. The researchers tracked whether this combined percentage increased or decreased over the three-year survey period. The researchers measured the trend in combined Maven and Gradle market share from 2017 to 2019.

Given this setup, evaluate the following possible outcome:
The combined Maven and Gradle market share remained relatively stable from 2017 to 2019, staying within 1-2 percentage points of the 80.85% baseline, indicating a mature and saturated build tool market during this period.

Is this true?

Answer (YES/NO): NO